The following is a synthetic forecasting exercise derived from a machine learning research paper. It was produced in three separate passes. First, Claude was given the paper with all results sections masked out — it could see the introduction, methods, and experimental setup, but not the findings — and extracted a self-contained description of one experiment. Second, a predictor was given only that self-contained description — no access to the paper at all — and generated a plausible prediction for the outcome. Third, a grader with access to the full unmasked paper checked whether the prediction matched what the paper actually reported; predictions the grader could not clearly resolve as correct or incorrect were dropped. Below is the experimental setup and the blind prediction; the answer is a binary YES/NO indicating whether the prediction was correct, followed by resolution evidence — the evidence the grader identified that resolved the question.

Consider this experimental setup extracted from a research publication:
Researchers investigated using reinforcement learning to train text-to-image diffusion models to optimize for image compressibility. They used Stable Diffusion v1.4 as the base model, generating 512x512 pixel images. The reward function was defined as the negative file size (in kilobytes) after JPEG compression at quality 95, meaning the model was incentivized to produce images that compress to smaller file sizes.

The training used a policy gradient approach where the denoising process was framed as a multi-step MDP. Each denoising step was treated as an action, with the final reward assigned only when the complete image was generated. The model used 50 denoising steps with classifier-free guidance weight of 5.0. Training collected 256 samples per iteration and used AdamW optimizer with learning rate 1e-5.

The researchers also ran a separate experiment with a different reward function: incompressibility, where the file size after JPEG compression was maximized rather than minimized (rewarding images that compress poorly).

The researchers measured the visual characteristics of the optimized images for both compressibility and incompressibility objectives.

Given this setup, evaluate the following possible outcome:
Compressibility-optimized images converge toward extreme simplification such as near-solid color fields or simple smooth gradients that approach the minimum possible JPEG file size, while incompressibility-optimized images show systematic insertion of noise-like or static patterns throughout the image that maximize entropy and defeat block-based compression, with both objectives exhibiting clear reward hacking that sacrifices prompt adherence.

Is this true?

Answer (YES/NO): NO